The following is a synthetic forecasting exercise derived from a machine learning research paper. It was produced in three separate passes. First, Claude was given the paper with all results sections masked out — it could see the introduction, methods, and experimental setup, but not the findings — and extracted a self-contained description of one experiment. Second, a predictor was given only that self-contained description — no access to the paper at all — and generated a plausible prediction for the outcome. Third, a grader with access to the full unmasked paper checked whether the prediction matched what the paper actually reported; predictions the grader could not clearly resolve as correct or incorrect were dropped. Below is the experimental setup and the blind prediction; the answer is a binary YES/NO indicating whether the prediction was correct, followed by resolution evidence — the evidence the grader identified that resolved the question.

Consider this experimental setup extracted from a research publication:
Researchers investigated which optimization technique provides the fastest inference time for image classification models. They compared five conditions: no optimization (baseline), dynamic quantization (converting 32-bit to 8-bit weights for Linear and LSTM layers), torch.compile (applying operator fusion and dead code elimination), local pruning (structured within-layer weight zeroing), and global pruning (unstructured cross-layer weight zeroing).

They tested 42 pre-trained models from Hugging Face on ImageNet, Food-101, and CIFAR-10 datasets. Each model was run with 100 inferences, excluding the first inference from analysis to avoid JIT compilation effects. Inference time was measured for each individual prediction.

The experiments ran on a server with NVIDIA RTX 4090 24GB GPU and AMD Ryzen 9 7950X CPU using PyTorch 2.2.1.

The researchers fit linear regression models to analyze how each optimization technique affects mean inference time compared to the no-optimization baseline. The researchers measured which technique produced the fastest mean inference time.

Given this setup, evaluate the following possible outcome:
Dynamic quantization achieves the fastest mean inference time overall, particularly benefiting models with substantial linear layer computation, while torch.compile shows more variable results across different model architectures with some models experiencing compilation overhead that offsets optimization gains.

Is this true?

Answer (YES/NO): NO